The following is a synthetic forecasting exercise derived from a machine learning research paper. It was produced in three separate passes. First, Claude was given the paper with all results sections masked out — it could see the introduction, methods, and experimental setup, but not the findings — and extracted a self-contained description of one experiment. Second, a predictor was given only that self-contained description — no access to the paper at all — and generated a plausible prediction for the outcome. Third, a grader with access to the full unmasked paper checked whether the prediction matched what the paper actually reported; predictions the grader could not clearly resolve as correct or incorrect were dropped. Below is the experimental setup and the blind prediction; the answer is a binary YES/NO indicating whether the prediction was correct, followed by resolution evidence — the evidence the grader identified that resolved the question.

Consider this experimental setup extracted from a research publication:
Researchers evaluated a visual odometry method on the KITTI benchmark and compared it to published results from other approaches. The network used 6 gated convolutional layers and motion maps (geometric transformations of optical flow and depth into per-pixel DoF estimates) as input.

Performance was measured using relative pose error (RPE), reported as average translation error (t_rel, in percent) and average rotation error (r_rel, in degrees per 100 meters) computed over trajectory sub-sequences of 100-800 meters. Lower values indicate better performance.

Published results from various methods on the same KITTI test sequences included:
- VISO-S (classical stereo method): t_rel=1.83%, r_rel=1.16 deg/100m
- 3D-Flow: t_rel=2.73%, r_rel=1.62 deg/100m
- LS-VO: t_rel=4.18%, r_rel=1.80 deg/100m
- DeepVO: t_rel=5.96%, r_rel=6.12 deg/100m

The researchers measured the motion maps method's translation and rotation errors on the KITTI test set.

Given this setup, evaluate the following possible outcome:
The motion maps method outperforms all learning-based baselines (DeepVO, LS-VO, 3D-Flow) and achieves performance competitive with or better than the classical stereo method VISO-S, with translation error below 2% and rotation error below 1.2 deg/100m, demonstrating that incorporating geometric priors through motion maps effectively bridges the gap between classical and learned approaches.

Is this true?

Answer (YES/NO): NO